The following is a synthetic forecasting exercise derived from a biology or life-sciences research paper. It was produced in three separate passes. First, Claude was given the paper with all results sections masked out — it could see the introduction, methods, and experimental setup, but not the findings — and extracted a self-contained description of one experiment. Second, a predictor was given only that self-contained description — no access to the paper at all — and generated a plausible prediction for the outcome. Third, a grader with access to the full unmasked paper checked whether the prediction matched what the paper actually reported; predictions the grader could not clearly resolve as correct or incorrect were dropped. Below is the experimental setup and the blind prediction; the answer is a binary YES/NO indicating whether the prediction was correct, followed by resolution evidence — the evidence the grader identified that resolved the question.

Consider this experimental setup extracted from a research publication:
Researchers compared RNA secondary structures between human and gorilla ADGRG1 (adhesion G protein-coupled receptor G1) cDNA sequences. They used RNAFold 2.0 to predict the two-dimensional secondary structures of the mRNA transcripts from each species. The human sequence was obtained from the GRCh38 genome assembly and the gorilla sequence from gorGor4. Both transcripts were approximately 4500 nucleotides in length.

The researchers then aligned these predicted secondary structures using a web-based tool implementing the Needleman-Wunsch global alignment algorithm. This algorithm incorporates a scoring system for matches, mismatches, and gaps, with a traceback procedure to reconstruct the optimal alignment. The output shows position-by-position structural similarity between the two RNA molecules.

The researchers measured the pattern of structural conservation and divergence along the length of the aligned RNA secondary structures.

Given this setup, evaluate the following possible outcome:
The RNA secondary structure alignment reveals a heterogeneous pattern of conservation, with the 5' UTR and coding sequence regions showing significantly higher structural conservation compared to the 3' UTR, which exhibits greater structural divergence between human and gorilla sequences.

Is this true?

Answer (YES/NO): NO